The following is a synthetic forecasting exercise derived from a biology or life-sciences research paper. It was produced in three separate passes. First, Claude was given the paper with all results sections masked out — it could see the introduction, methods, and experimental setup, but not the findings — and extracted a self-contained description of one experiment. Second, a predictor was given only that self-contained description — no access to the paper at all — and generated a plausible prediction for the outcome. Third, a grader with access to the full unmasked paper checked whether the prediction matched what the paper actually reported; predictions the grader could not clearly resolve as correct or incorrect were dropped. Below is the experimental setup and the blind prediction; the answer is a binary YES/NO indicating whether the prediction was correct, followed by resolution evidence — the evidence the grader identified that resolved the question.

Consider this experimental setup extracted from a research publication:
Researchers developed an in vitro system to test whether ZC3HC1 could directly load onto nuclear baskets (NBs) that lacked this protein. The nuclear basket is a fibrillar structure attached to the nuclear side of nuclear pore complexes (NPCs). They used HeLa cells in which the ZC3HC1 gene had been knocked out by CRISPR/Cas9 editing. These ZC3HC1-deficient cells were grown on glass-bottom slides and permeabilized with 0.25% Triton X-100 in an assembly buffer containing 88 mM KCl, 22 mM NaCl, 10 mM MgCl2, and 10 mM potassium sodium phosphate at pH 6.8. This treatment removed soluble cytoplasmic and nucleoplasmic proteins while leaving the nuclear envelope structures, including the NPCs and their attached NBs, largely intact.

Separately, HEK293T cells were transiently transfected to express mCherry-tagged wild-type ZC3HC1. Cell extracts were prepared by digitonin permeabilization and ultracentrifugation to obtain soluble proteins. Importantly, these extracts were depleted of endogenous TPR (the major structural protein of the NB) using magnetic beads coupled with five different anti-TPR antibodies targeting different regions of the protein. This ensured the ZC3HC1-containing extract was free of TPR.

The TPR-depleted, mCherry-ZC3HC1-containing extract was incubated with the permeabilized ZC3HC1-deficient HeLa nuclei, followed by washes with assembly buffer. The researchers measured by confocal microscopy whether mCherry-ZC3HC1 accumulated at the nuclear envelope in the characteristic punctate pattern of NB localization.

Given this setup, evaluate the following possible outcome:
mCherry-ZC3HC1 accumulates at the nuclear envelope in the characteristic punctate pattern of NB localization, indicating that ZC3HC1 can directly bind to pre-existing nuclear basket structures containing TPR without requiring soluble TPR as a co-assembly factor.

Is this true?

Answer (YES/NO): YES